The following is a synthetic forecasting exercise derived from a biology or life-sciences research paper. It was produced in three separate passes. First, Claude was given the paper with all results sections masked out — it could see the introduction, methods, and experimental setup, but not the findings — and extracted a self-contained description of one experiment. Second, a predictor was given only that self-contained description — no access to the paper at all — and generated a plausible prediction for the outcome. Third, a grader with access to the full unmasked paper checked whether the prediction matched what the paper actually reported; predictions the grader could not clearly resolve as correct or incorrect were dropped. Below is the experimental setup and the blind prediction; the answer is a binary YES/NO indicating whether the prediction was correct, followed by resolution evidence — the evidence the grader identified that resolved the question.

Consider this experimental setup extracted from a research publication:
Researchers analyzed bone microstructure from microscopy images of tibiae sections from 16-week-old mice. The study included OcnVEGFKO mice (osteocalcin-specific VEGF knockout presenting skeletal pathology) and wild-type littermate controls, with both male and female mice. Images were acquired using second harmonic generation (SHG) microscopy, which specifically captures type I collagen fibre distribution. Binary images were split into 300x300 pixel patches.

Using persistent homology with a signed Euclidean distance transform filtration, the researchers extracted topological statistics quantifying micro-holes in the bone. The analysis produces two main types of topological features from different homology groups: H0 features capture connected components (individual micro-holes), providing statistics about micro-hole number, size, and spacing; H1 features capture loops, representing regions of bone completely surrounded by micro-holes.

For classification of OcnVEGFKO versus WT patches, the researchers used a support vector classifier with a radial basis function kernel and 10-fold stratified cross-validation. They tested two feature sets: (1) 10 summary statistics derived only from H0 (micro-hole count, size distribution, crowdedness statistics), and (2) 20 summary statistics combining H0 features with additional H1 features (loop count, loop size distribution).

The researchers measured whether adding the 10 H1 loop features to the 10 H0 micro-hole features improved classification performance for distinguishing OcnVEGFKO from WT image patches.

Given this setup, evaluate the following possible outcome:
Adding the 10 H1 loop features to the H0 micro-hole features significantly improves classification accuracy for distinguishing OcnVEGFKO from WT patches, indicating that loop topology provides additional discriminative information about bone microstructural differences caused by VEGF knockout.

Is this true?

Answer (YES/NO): NO